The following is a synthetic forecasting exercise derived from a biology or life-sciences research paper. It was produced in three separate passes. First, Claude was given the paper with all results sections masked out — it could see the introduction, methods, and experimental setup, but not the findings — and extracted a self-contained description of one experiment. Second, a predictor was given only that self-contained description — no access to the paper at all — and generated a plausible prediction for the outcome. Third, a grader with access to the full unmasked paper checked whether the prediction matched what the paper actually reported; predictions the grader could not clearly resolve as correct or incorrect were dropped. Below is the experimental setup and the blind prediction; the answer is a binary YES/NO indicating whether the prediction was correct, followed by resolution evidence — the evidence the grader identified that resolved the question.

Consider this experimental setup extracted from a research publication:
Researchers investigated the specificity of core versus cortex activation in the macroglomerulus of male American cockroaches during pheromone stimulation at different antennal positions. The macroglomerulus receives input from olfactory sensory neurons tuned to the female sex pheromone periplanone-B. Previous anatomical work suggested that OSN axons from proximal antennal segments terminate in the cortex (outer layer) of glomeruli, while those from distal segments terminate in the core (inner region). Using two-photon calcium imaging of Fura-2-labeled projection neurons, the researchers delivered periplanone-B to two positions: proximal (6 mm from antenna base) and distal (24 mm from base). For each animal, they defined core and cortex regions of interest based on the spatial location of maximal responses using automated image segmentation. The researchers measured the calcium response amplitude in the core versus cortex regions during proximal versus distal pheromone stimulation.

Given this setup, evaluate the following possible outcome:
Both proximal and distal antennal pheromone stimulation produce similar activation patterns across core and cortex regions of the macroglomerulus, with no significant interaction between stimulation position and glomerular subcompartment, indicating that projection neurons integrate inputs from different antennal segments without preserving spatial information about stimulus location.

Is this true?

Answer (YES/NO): NO